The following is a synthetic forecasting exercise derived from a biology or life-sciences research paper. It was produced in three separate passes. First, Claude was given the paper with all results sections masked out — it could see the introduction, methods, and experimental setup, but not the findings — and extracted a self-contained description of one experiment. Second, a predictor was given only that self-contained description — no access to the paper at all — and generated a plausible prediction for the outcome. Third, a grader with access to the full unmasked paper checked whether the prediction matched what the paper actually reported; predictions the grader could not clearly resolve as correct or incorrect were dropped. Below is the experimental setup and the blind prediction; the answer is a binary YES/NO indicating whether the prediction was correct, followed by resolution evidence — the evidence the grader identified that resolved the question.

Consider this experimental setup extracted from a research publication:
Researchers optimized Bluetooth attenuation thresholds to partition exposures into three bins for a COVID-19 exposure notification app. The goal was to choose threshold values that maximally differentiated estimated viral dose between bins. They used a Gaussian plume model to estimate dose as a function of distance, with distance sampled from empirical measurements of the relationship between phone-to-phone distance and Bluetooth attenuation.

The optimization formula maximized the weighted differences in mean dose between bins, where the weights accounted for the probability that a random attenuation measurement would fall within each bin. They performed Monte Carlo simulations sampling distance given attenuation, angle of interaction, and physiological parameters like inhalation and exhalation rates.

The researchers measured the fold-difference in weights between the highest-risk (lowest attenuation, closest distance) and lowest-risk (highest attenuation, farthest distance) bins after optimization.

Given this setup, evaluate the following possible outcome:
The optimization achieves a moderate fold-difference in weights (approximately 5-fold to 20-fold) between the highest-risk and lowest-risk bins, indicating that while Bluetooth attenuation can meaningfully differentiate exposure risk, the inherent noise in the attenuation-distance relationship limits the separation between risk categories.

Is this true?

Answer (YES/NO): YES